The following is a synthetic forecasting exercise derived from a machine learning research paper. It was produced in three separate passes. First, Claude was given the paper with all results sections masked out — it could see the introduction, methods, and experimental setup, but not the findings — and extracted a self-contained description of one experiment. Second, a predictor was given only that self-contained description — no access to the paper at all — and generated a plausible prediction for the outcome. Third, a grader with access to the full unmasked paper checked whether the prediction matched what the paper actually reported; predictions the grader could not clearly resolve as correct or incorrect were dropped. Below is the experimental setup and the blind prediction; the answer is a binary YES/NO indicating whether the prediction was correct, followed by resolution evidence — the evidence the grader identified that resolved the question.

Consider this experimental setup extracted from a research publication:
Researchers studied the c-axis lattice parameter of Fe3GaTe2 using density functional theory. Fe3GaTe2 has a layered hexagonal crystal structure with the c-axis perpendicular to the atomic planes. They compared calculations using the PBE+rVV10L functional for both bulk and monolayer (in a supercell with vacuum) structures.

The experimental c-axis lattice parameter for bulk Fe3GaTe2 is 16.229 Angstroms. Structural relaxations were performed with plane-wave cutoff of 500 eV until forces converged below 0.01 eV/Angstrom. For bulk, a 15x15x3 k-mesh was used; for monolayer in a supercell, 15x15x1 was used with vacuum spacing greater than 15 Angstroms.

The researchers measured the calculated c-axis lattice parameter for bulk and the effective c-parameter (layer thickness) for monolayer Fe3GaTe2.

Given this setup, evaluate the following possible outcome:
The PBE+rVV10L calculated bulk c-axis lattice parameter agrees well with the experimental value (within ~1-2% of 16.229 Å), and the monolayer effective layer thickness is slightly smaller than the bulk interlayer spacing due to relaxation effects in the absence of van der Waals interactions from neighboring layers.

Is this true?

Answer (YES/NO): NO